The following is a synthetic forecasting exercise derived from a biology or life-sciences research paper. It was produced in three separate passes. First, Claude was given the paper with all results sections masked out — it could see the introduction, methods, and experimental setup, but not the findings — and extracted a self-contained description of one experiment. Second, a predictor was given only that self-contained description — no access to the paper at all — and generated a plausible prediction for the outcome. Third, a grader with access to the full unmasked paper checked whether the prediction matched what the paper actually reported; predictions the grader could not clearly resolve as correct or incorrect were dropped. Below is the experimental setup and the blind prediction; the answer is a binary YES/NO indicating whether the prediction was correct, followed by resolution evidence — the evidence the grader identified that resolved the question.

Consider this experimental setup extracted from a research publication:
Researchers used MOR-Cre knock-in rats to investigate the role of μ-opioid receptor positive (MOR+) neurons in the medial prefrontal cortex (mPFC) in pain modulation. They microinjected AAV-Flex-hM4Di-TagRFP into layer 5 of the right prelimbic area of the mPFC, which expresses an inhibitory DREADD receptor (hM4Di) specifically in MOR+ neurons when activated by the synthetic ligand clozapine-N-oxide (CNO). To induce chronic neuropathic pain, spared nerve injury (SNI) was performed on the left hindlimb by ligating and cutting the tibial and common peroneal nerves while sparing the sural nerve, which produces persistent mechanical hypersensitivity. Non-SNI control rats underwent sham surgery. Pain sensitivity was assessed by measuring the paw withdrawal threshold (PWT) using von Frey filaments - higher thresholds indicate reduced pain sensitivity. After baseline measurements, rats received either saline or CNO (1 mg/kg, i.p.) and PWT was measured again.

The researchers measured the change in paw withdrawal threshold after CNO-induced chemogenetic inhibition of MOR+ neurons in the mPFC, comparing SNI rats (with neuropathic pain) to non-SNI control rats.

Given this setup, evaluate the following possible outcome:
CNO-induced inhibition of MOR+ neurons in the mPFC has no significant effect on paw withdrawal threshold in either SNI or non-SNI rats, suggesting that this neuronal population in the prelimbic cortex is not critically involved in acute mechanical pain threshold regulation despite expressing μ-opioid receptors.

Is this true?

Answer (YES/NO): NO